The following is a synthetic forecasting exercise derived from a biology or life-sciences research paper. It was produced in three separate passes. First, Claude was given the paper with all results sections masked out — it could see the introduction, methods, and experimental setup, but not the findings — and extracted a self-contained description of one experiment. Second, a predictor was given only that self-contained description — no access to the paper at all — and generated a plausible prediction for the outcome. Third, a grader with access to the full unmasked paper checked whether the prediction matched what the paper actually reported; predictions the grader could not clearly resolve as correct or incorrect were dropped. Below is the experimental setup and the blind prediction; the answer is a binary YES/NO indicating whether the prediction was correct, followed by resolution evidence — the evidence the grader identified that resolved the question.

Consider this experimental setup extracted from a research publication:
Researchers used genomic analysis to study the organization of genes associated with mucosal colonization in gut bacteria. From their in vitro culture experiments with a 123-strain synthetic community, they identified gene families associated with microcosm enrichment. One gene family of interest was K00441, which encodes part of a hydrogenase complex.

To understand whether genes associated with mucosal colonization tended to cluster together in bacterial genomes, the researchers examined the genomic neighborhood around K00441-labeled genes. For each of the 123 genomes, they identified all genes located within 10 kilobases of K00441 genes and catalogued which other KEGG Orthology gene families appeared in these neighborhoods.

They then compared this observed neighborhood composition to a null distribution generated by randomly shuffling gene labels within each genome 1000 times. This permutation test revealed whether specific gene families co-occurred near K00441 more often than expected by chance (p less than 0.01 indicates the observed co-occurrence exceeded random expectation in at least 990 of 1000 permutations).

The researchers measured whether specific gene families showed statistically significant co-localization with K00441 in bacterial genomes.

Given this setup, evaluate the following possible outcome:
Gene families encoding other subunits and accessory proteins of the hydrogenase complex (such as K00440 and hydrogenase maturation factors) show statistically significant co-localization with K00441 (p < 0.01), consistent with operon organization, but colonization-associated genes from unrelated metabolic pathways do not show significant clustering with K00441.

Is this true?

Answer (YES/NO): NO